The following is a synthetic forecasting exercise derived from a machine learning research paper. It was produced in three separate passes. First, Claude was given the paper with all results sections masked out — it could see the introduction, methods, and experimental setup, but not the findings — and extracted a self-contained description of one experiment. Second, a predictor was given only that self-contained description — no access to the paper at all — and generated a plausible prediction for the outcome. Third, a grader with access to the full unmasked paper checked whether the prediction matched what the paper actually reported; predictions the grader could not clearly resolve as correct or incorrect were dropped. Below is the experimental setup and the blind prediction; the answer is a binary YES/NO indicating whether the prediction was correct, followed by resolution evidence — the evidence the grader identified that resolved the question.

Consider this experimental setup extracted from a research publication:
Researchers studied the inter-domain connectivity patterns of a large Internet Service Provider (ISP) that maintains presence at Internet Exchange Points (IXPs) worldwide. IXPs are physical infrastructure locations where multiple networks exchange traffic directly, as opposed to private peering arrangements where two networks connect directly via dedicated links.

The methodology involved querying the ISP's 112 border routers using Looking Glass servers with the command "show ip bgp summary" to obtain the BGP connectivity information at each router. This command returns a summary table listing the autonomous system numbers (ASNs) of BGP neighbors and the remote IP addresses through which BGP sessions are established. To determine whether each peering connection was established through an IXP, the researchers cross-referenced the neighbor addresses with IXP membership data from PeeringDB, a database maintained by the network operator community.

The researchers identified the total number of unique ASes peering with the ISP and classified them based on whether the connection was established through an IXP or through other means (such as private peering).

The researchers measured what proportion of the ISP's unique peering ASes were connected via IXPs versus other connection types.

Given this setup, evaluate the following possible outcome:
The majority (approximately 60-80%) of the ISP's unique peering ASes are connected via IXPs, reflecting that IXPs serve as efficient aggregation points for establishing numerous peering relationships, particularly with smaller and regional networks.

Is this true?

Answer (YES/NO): YES